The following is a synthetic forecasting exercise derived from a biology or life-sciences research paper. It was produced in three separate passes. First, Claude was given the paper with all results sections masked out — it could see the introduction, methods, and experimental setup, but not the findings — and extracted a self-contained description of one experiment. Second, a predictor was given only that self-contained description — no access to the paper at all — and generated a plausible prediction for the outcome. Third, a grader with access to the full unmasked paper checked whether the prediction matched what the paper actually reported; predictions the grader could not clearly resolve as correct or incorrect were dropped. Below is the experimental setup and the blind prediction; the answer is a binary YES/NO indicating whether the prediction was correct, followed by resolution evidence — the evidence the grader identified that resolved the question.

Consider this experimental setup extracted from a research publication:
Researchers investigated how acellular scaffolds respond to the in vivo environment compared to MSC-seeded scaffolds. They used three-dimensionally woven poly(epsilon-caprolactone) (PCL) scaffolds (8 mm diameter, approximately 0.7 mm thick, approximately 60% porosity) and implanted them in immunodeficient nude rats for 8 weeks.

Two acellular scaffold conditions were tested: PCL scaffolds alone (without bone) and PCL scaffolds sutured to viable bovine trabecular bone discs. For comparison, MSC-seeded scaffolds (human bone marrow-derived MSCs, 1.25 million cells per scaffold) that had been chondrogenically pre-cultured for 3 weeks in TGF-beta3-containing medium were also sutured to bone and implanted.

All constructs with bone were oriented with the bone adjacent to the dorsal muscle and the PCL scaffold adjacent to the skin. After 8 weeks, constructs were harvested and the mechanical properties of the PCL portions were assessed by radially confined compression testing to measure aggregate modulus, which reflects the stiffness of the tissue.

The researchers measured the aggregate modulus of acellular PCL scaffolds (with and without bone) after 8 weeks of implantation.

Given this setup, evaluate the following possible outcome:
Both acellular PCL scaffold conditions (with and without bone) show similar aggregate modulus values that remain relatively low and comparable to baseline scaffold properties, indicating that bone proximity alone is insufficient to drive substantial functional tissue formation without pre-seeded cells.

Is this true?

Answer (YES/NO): NO